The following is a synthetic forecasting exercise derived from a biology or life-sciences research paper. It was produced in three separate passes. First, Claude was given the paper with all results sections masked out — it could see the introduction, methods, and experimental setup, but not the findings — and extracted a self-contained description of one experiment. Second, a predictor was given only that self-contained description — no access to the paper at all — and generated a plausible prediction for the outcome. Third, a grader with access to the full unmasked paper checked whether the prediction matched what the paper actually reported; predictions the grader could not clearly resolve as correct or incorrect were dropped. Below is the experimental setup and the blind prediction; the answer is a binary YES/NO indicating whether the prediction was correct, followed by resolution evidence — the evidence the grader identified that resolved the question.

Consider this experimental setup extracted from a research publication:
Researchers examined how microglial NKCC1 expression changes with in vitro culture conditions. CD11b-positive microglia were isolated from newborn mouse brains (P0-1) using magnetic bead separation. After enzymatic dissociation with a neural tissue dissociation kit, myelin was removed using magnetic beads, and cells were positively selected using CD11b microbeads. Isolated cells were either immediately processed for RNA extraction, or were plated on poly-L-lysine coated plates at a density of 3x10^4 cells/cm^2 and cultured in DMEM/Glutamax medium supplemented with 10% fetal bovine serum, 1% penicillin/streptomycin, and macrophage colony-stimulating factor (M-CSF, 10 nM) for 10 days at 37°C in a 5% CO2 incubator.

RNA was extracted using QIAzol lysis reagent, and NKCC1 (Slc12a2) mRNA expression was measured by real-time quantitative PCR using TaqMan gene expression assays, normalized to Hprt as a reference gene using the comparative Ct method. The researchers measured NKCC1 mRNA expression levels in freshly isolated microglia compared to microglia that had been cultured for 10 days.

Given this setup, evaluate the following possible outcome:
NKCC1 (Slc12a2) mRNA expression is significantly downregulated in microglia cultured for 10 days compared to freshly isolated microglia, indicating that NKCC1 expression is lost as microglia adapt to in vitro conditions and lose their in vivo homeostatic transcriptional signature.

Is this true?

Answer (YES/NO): YES